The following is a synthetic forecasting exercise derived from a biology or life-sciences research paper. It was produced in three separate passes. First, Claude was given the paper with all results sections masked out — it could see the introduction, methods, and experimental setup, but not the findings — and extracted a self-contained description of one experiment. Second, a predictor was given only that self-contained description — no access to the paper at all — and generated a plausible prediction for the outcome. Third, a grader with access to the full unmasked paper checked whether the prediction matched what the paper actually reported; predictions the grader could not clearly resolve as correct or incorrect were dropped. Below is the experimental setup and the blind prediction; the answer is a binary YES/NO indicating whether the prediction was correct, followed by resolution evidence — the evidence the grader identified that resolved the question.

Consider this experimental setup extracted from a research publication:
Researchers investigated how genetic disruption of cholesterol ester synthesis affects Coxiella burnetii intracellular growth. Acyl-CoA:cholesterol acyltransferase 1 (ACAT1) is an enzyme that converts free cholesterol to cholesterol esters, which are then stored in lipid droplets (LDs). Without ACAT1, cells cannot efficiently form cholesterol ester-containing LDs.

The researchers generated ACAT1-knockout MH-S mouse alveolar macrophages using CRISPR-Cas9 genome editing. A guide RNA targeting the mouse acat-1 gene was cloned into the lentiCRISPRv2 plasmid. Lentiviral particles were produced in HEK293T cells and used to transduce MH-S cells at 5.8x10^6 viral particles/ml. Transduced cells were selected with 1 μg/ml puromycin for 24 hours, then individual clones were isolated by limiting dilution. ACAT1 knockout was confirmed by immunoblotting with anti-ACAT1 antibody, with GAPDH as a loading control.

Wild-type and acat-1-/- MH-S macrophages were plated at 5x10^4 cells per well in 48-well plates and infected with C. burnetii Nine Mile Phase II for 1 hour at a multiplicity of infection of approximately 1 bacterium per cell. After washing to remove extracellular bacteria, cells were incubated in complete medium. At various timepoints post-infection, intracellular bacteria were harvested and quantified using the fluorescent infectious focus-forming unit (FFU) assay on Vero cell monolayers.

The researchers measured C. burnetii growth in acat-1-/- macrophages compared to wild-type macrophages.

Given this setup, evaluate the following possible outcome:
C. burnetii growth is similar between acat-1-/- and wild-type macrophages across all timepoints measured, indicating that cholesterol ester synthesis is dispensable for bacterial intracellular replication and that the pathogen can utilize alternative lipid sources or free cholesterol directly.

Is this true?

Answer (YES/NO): NO